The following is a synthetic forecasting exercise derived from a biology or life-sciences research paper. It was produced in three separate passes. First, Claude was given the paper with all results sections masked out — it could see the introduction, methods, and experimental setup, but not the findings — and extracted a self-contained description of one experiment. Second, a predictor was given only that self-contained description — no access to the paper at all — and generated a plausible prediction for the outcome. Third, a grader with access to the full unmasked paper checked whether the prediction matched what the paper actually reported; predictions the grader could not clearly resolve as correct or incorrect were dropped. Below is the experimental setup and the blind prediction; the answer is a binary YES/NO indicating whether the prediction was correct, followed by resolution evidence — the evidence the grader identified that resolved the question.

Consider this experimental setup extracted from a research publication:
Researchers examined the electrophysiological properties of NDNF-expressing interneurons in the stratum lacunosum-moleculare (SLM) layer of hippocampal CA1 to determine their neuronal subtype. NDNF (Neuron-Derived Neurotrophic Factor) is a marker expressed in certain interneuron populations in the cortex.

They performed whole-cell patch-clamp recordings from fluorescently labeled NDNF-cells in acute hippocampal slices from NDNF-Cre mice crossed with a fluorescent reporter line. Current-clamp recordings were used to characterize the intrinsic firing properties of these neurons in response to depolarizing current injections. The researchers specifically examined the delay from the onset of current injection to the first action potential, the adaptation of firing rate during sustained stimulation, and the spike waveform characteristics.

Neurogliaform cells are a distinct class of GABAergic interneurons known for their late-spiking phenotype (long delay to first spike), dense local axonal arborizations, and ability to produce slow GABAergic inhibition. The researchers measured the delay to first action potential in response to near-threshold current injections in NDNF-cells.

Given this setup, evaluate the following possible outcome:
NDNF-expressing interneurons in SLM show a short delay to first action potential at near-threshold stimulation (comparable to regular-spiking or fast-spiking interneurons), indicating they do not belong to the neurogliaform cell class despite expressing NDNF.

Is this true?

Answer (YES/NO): NO